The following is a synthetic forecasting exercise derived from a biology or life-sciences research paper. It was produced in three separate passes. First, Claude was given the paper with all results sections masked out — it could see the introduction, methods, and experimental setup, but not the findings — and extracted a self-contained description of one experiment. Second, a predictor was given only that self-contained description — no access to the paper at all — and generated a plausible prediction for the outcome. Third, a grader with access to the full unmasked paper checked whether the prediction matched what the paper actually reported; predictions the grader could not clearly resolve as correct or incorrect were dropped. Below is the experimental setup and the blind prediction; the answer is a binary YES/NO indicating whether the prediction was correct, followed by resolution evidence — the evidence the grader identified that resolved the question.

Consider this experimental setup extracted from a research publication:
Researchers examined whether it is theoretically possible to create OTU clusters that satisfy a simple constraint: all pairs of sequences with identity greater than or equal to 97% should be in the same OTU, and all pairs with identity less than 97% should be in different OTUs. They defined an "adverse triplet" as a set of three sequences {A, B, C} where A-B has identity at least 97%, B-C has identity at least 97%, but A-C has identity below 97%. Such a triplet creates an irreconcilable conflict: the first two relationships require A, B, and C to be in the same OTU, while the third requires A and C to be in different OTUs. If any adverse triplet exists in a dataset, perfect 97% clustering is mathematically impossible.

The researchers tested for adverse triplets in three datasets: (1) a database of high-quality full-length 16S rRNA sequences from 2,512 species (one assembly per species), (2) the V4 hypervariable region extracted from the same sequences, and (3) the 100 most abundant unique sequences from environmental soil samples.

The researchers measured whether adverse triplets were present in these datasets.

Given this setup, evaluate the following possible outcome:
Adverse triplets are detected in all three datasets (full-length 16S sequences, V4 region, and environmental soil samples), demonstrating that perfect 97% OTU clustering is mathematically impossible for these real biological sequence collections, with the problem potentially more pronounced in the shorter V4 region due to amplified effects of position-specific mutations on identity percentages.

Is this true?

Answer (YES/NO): YES